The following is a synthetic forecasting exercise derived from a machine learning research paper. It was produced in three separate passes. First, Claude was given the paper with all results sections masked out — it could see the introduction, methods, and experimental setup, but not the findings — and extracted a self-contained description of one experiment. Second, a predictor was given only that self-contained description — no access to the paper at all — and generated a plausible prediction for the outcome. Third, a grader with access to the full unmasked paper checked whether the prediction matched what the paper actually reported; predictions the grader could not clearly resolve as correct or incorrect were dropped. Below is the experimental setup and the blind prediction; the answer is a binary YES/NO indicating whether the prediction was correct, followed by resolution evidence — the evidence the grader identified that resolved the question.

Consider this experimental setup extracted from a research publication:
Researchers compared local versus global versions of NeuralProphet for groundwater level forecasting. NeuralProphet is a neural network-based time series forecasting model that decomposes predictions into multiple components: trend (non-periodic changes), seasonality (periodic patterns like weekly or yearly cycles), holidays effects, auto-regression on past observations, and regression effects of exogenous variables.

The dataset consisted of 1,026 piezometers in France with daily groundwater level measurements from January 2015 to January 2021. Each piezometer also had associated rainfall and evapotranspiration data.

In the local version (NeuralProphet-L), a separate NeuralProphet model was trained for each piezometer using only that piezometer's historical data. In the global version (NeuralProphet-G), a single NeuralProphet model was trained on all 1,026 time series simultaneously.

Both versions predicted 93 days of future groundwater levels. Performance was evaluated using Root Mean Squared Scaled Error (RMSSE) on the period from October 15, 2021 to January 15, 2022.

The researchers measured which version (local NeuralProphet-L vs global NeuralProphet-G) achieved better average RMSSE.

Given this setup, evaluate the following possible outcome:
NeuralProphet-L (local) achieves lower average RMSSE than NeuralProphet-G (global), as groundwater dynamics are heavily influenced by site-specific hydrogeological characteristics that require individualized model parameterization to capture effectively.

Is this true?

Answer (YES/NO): NO